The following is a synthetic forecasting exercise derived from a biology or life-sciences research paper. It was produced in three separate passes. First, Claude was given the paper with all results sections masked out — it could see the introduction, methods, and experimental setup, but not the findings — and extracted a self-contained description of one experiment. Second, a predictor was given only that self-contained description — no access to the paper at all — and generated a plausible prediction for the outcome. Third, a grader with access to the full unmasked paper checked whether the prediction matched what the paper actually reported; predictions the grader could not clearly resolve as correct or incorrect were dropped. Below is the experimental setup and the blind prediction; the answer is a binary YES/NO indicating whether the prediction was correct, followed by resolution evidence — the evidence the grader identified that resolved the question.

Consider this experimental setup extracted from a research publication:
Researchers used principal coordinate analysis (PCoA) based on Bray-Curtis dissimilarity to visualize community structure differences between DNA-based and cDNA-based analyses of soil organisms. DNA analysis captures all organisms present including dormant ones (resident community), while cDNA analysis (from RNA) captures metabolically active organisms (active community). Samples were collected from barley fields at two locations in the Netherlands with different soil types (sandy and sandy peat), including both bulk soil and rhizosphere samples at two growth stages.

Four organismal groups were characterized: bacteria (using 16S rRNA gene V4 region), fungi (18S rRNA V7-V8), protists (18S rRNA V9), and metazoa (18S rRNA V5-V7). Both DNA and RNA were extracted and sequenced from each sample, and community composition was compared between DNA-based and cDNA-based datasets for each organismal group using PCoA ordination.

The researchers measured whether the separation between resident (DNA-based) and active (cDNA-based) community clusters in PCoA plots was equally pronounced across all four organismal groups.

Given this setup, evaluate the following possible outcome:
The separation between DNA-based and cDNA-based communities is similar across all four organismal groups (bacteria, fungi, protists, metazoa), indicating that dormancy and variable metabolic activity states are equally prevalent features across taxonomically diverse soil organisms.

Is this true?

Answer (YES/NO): NO